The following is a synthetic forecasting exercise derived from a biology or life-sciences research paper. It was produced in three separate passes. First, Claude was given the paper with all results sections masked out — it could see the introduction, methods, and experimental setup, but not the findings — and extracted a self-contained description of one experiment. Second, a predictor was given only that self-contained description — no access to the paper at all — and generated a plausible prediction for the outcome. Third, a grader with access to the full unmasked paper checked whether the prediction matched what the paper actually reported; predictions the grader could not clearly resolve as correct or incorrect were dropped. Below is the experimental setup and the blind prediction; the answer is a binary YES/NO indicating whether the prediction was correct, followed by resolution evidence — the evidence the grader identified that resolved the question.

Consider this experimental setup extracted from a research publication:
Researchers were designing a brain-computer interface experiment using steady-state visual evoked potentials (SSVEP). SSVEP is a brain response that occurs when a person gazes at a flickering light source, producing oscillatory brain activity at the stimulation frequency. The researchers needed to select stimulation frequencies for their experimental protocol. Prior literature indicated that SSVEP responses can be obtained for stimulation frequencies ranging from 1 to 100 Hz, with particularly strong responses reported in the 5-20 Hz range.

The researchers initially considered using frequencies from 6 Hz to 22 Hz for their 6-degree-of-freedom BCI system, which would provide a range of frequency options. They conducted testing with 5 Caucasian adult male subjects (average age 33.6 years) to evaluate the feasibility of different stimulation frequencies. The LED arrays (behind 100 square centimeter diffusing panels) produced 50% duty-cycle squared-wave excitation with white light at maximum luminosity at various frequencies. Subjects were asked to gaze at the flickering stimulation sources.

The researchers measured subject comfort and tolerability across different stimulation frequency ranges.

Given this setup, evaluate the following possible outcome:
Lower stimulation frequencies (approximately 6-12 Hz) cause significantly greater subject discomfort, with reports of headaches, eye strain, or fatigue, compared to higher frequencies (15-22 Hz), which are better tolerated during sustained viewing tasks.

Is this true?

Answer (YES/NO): NO